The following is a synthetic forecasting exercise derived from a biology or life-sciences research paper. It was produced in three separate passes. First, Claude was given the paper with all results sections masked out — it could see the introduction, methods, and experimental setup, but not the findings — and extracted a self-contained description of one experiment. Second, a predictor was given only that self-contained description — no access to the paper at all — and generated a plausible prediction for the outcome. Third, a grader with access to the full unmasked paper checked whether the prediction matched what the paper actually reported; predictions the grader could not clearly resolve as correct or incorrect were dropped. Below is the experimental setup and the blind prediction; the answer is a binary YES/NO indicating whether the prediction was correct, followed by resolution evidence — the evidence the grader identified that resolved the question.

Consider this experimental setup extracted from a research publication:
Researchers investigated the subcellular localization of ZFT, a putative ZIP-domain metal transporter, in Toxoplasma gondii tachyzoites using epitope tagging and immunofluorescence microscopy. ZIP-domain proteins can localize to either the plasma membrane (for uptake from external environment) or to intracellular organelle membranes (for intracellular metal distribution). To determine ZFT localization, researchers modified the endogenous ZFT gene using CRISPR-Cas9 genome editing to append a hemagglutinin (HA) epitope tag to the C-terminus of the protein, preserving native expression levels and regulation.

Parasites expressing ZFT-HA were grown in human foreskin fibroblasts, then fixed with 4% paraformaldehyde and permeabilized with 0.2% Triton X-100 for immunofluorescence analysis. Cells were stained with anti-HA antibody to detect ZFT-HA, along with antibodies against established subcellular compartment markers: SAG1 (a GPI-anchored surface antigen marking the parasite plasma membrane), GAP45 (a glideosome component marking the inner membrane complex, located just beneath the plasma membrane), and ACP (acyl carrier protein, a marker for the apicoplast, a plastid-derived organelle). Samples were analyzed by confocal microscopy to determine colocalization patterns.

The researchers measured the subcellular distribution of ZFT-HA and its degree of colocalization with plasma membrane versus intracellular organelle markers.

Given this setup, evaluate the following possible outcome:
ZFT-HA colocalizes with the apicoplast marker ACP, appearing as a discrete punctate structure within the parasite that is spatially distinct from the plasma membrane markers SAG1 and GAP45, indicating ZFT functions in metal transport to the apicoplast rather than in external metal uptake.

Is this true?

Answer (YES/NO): NO